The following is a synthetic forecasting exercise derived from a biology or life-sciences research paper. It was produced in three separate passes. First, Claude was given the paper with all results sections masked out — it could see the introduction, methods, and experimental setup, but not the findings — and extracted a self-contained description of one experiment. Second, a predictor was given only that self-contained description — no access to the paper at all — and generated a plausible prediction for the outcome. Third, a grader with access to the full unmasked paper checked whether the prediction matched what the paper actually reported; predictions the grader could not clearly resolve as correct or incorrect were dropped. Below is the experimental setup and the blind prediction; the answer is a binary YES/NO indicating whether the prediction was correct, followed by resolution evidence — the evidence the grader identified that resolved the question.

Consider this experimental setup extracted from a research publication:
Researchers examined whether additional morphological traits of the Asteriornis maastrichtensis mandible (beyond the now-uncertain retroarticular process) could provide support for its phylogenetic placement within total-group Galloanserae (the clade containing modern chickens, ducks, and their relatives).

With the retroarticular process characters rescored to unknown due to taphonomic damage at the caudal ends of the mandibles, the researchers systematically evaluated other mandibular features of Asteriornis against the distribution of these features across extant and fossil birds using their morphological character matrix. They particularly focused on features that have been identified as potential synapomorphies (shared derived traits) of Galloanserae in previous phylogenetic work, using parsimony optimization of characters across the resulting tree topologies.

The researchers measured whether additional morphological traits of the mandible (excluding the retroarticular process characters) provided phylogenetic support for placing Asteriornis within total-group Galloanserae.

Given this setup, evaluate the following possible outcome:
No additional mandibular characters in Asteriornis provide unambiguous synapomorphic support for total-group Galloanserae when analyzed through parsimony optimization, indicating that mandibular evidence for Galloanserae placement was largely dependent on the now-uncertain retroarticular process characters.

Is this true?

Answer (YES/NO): NO